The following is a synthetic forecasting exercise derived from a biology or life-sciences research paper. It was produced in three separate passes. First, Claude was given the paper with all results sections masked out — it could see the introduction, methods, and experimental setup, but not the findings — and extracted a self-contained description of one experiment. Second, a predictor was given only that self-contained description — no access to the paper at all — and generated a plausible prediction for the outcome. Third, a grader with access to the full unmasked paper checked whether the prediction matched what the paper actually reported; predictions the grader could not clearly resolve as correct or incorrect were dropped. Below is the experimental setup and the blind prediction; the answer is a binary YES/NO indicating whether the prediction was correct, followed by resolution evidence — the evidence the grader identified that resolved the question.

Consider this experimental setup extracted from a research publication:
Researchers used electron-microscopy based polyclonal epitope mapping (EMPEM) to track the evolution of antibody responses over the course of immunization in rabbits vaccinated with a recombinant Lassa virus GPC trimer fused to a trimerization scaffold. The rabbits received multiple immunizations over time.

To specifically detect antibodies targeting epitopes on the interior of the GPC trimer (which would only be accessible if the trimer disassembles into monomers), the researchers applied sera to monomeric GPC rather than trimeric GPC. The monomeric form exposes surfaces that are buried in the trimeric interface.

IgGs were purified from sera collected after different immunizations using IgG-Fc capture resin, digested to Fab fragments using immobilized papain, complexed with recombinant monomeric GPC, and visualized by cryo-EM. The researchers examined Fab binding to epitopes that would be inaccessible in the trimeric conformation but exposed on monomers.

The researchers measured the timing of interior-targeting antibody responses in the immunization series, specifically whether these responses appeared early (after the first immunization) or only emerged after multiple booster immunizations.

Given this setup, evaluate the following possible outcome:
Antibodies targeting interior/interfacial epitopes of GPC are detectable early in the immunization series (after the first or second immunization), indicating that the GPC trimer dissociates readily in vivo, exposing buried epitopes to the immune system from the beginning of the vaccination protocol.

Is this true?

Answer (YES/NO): YES